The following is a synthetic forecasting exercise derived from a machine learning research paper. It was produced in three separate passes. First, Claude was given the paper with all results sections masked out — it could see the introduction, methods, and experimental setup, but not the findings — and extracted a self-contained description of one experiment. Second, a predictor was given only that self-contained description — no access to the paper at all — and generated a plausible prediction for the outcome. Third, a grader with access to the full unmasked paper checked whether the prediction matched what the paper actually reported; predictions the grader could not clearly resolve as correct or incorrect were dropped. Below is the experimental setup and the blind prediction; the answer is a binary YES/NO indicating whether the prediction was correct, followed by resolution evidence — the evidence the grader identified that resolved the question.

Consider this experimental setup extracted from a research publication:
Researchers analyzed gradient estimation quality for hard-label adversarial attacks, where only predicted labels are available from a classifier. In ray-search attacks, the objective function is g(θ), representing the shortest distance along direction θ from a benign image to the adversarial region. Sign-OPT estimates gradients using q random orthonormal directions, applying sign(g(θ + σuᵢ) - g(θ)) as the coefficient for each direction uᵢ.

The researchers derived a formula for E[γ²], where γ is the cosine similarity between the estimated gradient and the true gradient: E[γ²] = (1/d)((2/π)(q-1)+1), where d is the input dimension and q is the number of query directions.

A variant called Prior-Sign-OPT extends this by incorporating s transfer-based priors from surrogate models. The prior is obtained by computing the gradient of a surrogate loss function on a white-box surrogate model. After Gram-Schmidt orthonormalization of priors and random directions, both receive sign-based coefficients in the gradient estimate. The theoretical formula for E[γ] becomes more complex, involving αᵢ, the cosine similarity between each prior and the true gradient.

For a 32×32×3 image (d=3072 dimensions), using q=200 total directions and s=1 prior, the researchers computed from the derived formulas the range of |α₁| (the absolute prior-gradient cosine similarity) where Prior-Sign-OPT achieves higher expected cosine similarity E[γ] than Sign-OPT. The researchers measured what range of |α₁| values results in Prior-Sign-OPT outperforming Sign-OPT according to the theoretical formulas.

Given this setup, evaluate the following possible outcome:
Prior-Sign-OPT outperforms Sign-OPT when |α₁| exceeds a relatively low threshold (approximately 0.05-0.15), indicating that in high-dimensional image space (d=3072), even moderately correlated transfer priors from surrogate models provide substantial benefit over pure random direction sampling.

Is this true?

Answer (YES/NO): NO